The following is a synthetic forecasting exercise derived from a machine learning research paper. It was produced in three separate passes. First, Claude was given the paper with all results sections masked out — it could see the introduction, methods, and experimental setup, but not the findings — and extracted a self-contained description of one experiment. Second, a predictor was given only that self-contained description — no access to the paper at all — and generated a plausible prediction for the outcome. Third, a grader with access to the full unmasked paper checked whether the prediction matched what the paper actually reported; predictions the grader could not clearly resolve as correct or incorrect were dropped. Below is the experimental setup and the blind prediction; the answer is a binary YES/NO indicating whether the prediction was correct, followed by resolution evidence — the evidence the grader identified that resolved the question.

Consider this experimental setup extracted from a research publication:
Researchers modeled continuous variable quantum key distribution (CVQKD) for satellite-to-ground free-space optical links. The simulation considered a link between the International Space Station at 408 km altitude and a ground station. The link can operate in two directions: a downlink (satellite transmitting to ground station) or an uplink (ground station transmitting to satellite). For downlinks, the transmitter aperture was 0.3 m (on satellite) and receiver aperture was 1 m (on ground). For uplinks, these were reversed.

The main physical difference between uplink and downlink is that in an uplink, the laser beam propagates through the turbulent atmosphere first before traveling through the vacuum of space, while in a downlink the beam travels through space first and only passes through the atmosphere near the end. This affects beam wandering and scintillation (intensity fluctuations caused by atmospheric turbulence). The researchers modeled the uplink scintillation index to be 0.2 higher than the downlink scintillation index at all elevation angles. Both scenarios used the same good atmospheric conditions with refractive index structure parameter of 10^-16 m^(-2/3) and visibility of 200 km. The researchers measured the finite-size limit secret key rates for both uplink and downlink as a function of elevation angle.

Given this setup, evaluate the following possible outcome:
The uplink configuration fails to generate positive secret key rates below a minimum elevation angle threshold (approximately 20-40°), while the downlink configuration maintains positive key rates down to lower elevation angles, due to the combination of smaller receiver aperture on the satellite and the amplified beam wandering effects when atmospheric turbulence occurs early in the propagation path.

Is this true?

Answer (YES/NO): NO